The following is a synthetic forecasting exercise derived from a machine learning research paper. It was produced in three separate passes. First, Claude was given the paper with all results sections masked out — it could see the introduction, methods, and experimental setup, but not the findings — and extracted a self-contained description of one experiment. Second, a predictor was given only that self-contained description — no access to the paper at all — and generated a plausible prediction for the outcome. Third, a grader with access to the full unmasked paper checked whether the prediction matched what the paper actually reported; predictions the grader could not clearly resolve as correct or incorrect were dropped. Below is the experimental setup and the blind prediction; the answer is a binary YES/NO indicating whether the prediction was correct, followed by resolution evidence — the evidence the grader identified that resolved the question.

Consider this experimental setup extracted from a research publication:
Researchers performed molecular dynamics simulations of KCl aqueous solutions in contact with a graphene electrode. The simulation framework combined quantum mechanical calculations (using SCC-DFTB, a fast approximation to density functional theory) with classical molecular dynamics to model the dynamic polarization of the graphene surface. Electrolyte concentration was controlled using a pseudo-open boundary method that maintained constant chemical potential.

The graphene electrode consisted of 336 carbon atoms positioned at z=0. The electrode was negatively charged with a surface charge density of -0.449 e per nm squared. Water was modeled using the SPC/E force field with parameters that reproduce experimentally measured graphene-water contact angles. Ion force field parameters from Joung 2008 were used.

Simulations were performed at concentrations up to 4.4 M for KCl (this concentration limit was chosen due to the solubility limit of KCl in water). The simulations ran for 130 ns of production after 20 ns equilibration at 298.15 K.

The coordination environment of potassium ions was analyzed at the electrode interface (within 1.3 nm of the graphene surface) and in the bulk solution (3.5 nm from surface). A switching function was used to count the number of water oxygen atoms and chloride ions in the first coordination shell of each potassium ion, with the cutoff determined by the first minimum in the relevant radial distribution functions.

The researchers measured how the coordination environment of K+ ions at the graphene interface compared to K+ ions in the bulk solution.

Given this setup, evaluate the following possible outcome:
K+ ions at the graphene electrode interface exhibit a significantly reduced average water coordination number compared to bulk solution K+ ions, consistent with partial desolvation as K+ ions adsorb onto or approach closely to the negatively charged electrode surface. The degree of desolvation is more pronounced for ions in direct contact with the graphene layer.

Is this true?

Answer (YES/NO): NO